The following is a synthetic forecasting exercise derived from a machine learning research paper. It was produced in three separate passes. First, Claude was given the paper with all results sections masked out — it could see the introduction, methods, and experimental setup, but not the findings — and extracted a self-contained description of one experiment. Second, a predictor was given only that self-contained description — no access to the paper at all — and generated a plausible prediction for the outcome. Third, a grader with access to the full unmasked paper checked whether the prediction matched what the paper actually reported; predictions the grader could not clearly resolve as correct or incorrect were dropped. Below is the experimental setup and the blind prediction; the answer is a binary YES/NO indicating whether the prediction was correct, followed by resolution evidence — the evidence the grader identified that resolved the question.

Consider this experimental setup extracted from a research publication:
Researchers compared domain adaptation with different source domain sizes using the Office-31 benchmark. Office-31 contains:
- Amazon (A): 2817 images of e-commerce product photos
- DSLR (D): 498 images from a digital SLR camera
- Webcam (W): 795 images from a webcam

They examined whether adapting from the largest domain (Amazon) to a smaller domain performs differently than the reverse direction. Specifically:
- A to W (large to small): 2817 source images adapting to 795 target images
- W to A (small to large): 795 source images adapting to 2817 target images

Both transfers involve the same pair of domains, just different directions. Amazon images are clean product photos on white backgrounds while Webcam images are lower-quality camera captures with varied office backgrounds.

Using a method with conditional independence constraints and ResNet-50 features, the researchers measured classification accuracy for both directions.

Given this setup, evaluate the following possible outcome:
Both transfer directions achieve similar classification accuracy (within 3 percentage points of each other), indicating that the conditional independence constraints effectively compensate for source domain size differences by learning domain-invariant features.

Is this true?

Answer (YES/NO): NO